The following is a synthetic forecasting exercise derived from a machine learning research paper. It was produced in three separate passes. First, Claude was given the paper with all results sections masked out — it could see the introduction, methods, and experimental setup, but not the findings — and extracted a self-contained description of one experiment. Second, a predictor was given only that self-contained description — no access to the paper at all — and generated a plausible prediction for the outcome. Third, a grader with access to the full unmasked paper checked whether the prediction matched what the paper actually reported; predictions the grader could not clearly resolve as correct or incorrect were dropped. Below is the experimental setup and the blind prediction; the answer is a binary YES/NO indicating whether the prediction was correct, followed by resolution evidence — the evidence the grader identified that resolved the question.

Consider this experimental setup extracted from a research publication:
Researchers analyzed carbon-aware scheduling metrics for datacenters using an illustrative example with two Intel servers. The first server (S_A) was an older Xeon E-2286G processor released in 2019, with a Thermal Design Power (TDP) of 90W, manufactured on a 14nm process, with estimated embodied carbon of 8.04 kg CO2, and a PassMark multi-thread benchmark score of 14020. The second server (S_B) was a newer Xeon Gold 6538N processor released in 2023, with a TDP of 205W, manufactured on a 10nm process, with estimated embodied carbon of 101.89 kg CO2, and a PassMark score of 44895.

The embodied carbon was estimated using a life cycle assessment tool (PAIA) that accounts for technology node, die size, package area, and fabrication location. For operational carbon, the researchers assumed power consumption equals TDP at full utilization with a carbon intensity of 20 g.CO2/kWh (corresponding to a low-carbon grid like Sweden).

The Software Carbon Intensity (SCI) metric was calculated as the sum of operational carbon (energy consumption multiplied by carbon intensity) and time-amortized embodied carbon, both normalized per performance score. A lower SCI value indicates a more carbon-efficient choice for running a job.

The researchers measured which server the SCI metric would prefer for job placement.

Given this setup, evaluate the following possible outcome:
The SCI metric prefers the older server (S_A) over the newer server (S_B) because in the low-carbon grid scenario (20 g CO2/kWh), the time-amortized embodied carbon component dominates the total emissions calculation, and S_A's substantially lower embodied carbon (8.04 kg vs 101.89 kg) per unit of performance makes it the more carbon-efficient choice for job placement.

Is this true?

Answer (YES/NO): NO